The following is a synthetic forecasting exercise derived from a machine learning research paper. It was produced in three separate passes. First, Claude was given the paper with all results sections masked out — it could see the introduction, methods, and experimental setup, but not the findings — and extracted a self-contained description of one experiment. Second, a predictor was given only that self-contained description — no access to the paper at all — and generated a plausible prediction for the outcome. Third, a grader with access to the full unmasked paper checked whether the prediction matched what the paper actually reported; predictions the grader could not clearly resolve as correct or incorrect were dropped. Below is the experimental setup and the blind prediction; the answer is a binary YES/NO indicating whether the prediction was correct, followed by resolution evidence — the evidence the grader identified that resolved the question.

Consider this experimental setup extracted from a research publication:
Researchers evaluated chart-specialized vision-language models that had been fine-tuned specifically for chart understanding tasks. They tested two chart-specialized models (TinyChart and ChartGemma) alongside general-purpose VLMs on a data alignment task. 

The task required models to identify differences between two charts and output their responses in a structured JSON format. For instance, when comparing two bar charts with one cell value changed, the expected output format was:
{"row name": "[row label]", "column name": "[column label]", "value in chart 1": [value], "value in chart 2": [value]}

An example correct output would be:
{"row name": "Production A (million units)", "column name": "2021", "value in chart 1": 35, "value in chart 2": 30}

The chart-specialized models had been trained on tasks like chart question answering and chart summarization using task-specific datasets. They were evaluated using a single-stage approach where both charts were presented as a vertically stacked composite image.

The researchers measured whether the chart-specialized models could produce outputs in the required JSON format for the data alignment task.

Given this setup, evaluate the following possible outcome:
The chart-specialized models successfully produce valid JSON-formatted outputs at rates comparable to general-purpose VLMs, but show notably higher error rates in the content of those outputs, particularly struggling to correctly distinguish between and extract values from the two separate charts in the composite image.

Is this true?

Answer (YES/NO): NO